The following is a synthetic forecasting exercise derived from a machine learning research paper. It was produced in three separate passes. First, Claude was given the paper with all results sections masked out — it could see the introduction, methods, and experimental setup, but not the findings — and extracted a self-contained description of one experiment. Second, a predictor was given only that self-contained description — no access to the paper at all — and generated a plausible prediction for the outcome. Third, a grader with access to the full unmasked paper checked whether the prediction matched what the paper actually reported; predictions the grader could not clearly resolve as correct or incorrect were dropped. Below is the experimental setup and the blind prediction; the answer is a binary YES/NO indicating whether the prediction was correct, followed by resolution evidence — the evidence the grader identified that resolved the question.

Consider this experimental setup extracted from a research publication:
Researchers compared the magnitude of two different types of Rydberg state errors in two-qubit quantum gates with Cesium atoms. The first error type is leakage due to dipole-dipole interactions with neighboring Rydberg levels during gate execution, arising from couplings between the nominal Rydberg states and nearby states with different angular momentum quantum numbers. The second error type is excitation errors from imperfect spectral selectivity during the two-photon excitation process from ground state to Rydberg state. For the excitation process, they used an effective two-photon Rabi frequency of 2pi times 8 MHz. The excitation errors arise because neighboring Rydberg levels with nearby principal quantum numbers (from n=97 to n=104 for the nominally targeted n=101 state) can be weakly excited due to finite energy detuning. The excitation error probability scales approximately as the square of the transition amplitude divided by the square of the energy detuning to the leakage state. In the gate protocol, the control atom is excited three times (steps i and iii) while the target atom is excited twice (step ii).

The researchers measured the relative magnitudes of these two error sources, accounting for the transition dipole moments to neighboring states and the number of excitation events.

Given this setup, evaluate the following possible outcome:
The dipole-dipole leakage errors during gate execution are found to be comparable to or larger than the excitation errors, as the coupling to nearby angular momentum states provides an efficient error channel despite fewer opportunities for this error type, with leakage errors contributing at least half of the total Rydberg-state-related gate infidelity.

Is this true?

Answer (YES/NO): NO